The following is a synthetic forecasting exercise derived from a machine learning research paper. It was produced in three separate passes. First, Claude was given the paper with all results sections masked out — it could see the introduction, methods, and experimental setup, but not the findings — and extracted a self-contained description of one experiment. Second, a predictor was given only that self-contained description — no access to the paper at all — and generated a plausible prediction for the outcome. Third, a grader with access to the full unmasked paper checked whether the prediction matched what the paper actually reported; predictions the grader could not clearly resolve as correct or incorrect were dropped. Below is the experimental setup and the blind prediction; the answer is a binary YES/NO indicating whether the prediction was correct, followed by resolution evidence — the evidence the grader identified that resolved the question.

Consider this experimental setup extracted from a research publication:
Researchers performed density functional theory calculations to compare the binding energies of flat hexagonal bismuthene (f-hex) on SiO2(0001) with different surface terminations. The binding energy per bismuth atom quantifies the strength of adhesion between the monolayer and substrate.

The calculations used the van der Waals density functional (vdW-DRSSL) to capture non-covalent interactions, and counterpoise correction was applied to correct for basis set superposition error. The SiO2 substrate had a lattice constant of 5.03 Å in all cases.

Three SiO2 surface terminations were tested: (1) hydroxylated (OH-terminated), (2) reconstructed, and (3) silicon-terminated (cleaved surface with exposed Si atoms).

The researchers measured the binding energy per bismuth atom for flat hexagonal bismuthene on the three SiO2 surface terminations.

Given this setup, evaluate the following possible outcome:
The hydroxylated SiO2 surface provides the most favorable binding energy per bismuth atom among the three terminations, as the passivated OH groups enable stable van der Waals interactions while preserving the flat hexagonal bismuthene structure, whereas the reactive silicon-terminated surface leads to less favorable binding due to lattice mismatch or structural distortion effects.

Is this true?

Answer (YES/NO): NO